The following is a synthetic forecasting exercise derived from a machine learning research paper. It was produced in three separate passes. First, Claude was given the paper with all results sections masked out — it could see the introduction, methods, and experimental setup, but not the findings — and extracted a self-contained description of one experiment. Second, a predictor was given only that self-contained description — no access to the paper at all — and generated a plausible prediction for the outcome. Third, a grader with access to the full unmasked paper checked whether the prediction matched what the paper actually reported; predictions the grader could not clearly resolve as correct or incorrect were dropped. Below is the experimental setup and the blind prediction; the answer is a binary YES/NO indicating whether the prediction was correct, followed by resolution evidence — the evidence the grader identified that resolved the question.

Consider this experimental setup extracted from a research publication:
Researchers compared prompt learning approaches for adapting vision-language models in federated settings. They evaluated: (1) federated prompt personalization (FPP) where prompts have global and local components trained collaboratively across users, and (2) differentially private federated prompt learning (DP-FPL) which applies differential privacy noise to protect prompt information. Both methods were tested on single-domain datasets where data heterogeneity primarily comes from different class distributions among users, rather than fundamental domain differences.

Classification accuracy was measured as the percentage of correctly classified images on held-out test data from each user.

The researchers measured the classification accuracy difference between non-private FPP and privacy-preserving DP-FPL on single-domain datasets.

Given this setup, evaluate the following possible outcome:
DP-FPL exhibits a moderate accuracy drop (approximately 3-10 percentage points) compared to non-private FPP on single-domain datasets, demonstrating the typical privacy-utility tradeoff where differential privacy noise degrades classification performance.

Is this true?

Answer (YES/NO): NO